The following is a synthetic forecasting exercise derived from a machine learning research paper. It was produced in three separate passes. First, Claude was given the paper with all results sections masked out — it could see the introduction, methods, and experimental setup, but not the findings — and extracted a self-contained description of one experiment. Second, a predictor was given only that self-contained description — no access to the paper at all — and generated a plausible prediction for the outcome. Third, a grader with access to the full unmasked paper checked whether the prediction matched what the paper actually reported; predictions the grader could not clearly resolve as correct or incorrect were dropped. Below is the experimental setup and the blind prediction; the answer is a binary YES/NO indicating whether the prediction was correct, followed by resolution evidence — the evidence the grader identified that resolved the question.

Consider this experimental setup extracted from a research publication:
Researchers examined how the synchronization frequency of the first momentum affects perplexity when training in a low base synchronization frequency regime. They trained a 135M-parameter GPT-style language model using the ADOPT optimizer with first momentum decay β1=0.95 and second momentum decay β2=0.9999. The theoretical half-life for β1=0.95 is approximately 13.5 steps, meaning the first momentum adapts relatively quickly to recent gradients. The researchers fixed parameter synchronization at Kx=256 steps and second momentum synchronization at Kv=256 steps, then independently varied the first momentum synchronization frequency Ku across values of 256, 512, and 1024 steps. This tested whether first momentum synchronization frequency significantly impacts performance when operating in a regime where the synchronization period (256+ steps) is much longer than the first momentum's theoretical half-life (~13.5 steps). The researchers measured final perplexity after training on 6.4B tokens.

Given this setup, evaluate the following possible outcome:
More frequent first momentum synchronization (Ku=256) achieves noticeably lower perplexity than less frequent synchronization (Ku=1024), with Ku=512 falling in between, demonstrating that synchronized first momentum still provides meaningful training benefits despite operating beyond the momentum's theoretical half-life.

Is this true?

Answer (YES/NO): NO